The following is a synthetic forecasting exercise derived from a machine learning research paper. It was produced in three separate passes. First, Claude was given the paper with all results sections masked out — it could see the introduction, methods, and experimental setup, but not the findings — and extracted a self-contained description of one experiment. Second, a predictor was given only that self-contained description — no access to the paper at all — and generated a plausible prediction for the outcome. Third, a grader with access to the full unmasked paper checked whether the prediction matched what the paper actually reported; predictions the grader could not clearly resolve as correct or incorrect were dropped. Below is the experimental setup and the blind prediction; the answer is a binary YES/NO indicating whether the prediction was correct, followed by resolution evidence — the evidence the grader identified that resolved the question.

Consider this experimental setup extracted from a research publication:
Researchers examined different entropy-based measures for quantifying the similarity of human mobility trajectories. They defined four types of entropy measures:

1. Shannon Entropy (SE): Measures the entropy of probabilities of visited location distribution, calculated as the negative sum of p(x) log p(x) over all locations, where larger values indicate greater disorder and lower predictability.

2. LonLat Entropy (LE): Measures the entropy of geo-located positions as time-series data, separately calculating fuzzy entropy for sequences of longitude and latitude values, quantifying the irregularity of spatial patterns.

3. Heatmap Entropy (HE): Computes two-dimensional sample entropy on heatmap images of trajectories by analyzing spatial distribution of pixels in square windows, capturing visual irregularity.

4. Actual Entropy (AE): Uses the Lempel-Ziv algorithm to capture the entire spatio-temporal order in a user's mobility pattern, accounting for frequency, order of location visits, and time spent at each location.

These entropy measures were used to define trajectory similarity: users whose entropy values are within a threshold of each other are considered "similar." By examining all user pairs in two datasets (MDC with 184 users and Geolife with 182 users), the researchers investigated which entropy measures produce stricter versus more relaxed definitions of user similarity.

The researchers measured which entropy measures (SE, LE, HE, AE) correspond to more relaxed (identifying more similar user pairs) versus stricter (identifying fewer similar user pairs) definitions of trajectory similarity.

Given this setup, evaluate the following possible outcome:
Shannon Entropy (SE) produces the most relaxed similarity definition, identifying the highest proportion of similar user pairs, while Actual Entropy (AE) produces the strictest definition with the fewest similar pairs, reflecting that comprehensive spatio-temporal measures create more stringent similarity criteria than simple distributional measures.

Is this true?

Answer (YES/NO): NO